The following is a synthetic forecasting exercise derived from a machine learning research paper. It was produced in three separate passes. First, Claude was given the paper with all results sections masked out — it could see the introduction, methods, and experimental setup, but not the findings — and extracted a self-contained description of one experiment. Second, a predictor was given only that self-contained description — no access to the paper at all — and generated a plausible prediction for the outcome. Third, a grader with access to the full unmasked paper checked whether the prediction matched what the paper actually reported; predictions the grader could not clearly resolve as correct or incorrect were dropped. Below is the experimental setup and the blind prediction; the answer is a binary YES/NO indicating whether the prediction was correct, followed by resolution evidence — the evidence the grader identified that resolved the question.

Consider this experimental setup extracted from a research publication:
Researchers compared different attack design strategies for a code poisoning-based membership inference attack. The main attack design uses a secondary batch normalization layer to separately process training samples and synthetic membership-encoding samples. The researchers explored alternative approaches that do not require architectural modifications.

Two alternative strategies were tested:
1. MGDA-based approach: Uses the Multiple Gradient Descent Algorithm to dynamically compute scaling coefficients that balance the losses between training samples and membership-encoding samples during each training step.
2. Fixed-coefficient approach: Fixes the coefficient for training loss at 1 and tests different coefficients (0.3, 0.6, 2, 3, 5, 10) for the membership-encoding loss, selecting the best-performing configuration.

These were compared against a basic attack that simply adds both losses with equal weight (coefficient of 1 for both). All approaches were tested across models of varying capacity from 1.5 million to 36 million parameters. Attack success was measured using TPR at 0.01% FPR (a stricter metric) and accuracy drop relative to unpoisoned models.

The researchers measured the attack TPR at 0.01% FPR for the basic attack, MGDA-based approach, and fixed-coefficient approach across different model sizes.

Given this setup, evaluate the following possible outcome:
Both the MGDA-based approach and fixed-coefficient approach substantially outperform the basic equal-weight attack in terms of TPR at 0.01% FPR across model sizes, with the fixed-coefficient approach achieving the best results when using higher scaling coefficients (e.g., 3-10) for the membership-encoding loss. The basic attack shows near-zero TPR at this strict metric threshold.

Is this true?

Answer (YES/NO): NO